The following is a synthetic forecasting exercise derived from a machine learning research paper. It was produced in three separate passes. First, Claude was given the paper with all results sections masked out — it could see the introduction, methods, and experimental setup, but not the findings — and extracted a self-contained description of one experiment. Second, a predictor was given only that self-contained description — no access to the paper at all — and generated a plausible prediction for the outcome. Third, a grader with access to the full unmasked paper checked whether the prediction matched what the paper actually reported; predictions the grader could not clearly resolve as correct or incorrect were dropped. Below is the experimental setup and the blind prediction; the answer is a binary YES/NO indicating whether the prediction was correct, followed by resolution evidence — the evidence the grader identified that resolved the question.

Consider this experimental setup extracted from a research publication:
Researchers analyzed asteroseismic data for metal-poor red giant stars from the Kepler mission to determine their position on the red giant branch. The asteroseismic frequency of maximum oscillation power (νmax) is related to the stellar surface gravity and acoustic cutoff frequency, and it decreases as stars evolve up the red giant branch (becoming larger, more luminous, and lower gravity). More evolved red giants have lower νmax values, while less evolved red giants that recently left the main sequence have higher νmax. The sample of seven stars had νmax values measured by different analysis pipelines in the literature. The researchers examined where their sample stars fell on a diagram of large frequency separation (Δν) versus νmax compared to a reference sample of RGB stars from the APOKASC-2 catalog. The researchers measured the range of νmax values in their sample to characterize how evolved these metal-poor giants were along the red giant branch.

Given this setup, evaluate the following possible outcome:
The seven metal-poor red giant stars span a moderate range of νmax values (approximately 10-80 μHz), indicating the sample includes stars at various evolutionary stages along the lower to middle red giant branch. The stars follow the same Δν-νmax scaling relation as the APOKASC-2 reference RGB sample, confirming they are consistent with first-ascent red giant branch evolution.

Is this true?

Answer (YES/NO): NO